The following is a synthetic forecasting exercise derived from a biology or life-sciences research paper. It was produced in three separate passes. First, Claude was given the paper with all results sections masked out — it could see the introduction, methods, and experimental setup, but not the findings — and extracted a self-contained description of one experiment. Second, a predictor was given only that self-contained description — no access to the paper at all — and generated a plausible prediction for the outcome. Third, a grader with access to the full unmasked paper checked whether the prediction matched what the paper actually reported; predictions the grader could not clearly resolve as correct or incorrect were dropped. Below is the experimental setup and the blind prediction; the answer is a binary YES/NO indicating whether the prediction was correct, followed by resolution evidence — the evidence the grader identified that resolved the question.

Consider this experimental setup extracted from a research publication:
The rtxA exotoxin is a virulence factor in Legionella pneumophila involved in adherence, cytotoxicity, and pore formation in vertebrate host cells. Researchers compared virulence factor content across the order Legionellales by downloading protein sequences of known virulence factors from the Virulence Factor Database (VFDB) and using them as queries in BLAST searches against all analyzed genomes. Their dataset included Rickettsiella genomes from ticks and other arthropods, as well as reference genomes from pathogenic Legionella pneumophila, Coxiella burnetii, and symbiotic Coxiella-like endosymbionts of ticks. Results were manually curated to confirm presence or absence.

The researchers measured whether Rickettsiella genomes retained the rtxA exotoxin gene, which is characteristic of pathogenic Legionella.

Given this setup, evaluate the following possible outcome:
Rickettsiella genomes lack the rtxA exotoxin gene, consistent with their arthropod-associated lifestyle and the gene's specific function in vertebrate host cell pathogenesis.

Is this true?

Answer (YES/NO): YES